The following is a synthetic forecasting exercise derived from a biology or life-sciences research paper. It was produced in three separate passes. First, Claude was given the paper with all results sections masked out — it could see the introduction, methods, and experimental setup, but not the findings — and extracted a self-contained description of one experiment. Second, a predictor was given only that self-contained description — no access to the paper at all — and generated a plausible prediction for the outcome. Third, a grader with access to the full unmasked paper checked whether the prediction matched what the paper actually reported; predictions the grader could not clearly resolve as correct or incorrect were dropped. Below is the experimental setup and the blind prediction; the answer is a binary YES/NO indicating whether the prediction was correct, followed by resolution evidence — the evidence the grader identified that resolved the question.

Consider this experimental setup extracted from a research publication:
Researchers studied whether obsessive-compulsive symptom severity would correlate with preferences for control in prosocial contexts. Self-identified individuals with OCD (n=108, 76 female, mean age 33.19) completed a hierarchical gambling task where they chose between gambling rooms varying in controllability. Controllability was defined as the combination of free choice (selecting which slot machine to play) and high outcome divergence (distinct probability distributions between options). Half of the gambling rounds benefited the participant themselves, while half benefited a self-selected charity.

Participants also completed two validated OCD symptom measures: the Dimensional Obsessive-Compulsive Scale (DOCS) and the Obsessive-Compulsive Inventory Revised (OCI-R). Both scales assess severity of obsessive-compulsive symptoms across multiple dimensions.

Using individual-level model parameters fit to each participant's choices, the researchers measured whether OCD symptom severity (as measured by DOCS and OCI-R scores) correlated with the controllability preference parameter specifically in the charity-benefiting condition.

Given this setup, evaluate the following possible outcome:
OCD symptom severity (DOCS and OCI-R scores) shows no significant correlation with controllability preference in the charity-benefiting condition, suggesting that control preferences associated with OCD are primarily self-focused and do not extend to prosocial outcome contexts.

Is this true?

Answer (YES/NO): NO